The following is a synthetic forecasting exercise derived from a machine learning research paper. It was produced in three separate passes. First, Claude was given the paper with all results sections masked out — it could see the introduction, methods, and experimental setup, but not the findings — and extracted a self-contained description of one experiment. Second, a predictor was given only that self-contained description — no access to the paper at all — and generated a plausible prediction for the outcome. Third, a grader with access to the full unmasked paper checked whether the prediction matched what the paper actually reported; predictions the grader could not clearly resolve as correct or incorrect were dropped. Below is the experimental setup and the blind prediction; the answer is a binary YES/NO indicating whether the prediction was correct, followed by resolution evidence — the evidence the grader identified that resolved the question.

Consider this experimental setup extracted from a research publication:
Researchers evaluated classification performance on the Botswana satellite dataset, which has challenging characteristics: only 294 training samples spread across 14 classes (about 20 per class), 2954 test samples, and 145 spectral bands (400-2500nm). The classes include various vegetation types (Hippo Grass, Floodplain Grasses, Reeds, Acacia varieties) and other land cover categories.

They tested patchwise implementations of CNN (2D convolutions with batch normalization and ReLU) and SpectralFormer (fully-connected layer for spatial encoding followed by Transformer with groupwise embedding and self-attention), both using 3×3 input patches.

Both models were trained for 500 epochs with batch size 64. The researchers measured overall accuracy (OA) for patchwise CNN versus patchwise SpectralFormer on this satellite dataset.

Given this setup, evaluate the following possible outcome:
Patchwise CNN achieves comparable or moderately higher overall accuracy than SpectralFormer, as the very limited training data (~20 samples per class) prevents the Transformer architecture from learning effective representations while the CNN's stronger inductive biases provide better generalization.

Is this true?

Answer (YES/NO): YES